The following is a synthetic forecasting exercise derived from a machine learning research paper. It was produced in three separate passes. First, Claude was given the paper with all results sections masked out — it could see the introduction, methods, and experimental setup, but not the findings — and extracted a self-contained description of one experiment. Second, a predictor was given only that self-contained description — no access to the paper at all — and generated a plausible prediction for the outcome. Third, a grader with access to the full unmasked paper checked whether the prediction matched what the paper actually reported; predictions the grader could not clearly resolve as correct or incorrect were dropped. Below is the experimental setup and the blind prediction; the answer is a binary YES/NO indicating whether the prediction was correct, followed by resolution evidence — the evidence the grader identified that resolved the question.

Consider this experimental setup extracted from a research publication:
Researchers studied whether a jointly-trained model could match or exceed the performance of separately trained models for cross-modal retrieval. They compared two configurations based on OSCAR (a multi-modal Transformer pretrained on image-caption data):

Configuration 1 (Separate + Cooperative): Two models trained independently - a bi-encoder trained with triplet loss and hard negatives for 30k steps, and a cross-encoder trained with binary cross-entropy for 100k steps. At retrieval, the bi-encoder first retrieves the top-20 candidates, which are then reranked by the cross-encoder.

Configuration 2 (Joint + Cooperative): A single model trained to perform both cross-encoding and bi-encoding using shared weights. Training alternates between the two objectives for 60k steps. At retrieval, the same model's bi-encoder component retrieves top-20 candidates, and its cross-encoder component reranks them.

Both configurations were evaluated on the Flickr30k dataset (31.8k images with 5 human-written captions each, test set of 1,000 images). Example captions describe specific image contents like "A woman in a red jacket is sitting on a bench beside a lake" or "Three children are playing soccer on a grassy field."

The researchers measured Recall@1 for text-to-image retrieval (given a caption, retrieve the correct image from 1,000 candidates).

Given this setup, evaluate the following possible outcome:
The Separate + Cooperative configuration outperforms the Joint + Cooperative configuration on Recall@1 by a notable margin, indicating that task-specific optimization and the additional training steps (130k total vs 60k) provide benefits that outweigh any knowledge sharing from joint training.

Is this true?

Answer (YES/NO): NO